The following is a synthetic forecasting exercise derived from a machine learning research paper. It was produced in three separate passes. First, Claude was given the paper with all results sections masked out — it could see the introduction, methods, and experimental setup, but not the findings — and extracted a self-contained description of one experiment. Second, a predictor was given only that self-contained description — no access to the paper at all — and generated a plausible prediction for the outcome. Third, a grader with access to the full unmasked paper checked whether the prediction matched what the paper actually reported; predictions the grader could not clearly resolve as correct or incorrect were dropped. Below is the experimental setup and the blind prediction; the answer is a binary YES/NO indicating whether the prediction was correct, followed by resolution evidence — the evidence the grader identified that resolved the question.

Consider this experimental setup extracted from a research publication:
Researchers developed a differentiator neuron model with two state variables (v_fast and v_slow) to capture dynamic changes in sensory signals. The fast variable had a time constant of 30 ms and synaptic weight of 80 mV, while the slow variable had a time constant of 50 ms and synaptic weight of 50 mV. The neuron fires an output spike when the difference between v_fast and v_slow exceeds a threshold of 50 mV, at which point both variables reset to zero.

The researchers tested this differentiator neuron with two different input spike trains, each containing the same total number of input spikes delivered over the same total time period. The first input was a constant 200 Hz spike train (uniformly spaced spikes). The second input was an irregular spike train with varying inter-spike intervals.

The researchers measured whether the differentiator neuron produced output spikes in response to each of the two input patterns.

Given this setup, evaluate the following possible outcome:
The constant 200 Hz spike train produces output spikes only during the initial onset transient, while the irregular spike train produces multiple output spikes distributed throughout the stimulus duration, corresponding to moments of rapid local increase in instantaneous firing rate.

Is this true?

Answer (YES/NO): NO